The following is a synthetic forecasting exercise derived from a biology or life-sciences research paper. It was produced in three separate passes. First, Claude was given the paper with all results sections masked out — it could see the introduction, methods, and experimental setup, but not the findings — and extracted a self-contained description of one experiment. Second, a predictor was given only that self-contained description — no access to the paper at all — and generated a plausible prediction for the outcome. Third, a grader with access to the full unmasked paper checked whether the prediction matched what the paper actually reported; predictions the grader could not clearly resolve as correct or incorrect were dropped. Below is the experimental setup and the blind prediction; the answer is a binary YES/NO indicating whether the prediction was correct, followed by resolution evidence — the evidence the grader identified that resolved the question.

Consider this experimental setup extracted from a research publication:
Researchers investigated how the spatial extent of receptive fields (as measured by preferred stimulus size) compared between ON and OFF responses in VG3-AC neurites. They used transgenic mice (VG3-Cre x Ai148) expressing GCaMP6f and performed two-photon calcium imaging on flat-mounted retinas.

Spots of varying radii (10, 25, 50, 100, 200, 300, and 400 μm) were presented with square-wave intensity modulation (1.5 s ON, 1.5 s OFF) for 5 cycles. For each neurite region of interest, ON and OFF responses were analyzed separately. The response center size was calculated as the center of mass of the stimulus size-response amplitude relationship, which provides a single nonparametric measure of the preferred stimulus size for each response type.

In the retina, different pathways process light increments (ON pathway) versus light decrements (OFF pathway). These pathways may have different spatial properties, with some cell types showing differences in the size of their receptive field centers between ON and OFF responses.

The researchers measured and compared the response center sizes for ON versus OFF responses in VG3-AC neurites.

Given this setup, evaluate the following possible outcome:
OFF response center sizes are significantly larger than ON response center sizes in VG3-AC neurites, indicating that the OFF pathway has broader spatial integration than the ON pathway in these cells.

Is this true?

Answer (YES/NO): NO